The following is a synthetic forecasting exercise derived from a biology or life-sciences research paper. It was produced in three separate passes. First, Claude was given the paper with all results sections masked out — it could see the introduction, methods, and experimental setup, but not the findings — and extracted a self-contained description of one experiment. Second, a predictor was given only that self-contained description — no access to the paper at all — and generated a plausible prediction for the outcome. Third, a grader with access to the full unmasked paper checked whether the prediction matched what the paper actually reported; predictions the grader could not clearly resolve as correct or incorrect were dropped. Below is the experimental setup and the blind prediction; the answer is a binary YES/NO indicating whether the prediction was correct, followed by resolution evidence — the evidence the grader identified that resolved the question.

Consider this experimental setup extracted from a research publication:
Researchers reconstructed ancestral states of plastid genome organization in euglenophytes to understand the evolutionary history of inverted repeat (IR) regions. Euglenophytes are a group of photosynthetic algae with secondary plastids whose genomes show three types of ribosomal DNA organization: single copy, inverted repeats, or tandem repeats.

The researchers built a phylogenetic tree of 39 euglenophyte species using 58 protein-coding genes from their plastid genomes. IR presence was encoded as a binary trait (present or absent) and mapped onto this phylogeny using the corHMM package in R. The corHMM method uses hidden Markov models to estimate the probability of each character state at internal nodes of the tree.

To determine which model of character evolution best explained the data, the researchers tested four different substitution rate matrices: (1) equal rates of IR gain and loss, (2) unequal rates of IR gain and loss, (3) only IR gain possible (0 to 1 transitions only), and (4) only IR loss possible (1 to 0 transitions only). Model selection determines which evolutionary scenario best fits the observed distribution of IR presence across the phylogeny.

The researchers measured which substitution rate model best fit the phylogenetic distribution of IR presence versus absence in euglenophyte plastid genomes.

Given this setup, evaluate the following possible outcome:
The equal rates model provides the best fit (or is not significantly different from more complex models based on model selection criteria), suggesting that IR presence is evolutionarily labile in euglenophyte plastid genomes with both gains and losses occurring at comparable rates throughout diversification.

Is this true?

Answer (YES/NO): NO